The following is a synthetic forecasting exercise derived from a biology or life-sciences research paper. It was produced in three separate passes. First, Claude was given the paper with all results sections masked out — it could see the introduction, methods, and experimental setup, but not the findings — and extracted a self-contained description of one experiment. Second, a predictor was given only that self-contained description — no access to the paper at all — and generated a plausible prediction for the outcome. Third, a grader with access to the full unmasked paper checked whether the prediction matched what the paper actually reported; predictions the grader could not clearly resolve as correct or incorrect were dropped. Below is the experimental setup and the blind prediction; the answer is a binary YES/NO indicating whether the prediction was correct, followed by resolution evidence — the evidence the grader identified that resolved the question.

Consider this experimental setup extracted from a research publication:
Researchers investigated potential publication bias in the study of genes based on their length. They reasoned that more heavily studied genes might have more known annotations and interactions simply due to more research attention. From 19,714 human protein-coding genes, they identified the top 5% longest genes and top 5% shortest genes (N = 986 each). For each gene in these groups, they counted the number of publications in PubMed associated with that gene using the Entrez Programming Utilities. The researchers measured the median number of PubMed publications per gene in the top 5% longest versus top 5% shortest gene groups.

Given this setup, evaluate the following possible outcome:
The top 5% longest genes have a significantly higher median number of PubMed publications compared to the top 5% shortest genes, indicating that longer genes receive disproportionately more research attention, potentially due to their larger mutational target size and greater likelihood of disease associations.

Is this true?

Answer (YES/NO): YES